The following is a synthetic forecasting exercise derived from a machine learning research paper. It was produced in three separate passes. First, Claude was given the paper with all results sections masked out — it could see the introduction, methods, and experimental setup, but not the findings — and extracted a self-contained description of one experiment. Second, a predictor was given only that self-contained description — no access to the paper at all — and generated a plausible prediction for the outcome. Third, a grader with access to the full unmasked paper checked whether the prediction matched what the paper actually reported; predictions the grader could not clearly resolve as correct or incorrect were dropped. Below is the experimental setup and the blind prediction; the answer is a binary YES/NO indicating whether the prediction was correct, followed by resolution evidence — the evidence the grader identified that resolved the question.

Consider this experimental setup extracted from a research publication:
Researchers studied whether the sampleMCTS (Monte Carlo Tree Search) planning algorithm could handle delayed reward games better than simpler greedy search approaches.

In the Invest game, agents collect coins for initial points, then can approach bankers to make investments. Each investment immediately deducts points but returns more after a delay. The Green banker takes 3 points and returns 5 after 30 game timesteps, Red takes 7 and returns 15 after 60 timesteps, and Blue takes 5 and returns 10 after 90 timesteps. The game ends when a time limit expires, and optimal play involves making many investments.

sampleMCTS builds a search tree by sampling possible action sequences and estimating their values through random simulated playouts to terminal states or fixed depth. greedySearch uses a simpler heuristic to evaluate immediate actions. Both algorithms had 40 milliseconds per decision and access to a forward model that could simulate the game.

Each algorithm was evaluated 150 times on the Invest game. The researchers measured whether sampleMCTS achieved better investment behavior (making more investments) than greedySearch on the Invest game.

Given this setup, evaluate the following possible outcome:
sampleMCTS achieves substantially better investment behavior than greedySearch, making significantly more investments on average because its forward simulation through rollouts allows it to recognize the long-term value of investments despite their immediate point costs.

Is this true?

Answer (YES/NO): NO